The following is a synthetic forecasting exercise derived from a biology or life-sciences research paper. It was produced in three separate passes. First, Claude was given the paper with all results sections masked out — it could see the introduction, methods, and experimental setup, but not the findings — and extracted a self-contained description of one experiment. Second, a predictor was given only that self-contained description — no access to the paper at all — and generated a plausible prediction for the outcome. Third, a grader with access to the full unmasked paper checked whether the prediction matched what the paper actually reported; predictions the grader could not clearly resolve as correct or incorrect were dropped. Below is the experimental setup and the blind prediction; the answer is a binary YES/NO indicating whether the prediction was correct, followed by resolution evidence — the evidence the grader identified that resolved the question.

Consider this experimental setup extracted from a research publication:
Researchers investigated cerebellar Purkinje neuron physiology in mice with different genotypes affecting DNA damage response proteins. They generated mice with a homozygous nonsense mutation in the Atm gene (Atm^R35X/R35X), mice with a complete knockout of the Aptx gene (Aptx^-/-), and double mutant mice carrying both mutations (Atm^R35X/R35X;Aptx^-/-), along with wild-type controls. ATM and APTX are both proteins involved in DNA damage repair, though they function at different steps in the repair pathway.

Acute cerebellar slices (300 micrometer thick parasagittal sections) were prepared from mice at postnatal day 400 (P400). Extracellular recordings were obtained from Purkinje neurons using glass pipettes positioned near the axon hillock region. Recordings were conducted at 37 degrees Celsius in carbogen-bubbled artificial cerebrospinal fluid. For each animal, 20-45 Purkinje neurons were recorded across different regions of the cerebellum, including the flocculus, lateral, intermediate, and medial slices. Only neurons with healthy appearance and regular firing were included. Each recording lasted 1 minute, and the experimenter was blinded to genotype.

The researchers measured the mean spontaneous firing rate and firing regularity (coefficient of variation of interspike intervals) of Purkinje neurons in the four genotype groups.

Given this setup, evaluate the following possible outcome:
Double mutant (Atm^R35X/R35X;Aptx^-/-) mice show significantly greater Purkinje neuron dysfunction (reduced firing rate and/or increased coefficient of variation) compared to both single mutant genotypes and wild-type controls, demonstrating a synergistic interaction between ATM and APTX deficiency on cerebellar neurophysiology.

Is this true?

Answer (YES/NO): YES